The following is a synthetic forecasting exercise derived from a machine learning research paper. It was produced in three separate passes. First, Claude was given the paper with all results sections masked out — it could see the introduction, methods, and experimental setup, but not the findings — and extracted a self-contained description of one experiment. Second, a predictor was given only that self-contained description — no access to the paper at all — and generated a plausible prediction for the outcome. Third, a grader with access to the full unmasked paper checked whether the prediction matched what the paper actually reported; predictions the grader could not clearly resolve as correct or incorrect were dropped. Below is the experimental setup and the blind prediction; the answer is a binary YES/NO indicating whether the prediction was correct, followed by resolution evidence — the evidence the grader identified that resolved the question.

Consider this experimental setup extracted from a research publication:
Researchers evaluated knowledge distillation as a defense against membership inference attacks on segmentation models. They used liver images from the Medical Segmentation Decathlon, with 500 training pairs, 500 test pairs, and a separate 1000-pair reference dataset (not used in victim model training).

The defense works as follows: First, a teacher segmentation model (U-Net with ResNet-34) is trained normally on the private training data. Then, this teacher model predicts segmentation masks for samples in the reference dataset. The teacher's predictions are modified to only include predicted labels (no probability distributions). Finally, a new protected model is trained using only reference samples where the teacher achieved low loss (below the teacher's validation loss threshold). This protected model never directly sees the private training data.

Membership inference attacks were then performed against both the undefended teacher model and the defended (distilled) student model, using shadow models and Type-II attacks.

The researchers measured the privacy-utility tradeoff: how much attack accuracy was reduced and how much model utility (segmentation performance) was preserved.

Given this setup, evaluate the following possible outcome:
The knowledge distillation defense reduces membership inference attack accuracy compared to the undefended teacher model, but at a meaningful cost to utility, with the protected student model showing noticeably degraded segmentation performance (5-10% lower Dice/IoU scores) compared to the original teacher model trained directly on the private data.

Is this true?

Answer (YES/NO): NO